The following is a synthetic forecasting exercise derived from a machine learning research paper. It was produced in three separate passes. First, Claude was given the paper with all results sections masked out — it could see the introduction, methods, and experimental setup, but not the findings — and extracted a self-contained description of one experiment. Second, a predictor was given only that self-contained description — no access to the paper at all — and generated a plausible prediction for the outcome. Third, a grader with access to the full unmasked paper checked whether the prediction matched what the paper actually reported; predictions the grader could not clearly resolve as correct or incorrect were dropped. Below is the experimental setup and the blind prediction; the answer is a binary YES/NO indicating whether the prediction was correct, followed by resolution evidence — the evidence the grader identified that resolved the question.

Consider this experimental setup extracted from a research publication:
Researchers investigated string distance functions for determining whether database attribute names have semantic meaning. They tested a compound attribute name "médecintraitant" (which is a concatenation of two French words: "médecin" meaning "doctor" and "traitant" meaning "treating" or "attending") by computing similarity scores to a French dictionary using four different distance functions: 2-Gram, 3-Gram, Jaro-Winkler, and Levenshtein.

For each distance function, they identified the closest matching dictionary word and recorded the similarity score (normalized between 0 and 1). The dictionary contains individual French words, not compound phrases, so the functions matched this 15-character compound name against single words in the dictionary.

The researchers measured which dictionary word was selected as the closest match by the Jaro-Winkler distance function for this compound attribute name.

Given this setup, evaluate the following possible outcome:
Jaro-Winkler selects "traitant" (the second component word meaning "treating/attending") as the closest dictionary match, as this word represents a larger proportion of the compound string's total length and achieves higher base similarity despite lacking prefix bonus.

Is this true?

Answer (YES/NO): NO